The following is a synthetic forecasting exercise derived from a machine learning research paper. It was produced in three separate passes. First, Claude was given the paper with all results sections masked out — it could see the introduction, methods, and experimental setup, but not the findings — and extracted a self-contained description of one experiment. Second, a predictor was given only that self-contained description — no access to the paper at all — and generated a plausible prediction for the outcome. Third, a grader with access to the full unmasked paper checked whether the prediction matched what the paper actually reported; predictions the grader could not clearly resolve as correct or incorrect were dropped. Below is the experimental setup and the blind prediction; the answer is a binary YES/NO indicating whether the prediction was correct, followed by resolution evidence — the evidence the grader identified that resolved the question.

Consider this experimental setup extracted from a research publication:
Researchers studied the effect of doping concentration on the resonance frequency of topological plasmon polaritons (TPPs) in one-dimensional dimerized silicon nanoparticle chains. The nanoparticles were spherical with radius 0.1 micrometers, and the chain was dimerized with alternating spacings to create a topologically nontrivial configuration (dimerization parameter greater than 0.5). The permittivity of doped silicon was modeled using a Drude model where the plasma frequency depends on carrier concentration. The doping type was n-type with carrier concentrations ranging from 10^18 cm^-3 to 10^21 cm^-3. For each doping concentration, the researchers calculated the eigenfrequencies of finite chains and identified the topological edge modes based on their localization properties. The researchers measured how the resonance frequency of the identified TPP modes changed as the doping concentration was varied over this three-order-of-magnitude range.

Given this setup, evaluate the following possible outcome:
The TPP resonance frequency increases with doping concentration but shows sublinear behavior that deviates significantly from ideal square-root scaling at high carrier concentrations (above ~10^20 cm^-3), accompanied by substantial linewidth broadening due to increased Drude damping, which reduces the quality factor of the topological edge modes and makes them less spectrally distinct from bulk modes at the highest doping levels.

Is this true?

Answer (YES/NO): NO